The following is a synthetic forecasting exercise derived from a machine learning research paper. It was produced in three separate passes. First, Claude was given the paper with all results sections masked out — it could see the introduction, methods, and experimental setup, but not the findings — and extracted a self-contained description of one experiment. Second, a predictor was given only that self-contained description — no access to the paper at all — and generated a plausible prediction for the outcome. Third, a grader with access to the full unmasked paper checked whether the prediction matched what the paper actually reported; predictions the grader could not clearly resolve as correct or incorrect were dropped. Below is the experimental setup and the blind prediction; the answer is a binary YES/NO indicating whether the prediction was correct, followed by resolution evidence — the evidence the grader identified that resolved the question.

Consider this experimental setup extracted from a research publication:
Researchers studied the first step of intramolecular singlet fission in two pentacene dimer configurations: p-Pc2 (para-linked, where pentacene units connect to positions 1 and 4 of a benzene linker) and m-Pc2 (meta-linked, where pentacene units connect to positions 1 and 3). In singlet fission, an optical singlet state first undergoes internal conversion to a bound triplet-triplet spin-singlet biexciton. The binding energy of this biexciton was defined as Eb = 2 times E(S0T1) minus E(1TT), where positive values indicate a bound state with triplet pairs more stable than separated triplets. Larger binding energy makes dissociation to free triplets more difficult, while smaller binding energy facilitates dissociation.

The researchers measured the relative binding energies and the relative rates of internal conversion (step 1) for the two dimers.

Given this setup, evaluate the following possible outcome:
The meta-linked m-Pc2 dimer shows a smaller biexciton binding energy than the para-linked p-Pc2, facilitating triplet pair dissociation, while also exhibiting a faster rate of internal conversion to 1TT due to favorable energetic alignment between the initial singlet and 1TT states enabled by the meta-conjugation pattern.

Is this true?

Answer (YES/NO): NO